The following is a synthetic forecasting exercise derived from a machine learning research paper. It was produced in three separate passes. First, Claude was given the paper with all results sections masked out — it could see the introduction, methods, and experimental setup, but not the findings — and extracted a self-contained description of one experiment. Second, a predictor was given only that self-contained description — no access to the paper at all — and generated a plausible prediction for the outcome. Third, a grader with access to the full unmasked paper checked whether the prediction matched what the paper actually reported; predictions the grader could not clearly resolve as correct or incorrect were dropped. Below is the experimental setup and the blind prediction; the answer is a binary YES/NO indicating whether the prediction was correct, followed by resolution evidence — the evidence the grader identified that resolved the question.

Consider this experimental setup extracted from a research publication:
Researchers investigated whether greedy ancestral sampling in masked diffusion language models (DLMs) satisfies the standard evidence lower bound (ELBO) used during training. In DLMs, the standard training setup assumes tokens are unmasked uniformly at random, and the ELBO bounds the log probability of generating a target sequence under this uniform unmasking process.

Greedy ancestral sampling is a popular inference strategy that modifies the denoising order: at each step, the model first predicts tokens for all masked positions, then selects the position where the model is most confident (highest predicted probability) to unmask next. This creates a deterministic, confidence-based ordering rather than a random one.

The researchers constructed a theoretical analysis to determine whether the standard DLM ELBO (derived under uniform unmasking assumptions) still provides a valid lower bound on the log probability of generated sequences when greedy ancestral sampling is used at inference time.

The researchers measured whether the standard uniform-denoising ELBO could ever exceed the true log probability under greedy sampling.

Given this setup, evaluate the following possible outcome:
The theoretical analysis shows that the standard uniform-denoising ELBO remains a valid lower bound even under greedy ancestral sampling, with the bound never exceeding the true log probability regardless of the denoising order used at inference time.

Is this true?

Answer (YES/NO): NO